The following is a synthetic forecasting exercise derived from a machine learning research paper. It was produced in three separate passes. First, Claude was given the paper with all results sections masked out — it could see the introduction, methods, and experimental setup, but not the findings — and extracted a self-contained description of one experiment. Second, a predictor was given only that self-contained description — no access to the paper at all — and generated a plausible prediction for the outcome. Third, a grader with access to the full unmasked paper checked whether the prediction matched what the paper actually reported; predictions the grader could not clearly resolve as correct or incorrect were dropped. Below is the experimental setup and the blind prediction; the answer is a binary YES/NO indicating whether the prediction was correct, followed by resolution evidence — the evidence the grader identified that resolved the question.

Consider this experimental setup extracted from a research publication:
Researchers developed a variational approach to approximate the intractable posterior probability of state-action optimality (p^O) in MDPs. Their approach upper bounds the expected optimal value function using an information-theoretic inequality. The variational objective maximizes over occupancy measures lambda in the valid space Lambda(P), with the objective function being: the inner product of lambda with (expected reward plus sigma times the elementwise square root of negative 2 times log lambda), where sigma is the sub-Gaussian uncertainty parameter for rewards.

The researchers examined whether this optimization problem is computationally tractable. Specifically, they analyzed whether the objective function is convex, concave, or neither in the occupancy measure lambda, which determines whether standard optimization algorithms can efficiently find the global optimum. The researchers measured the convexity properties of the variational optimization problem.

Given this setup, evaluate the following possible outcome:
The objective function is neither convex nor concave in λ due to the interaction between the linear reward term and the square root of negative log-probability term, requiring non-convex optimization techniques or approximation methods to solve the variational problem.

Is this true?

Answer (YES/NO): NO